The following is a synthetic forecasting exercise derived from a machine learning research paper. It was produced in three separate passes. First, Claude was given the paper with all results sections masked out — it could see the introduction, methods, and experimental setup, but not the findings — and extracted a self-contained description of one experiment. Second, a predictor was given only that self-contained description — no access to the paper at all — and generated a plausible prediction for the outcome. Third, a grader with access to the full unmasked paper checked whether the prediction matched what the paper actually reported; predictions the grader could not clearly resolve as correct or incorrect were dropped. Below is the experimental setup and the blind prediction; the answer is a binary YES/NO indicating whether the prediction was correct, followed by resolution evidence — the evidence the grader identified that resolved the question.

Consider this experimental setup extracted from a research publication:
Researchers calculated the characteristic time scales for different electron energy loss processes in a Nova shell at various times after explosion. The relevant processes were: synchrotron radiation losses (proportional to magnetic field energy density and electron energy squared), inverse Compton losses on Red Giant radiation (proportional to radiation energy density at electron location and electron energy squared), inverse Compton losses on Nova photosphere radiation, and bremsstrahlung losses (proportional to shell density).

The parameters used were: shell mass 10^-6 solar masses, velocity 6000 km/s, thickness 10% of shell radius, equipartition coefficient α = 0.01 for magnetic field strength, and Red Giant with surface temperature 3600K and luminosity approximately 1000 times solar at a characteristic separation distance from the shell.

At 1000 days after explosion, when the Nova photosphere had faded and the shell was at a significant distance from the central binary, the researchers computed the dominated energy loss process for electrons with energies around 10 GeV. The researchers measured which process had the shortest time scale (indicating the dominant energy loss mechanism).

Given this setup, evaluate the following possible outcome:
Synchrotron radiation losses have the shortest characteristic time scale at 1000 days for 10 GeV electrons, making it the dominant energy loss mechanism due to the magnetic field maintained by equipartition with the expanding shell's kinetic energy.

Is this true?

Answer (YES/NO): NO